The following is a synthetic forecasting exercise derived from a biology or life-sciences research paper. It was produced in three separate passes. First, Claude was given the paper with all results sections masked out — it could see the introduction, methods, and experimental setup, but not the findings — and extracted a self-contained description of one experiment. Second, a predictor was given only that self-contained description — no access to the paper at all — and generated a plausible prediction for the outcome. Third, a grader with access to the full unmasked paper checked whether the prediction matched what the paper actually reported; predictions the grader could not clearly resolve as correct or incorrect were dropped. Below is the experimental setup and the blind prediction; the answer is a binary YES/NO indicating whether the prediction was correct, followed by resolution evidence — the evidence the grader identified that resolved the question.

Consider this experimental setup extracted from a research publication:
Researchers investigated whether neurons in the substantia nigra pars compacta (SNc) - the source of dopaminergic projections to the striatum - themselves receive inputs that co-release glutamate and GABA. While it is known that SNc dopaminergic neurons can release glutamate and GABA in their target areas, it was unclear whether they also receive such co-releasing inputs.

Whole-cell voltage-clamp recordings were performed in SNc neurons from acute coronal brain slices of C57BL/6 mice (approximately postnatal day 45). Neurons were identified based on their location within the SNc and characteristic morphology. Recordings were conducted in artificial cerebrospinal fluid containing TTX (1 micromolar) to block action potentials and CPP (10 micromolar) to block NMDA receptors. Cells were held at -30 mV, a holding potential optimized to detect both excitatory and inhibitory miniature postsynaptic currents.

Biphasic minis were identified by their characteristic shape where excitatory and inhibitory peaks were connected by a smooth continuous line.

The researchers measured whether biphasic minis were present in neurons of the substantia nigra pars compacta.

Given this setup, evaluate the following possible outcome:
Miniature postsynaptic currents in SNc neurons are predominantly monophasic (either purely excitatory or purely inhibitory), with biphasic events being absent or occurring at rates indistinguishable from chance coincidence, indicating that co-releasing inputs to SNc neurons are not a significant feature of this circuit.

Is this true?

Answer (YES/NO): NO